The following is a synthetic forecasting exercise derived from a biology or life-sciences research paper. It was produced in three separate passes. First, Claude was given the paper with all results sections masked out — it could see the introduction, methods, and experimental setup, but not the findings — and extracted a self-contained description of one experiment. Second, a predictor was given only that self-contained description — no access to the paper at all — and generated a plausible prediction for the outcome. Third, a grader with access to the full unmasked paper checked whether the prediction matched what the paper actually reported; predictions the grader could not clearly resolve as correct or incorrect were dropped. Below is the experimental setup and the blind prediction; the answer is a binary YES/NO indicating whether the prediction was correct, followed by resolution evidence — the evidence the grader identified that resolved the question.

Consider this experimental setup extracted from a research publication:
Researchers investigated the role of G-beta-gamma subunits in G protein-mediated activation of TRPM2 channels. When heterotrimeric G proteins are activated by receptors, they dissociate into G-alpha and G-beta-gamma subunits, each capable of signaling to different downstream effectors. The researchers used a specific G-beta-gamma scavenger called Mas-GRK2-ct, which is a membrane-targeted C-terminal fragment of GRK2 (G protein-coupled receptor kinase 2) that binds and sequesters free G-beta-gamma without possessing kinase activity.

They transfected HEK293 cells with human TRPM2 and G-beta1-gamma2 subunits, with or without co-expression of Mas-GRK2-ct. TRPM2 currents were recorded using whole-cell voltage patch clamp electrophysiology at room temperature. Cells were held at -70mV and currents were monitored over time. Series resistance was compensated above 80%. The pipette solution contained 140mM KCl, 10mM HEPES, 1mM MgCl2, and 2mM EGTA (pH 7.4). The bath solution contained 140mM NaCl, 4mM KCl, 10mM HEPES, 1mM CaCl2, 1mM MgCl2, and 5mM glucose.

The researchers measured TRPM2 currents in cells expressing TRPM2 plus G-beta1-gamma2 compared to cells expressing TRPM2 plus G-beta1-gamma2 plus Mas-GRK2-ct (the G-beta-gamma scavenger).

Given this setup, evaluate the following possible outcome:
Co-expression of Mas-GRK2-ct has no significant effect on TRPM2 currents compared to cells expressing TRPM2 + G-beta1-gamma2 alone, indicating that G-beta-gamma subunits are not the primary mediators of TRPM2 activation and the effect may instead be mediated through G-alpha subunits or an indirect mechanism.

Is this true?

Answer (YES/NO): YES